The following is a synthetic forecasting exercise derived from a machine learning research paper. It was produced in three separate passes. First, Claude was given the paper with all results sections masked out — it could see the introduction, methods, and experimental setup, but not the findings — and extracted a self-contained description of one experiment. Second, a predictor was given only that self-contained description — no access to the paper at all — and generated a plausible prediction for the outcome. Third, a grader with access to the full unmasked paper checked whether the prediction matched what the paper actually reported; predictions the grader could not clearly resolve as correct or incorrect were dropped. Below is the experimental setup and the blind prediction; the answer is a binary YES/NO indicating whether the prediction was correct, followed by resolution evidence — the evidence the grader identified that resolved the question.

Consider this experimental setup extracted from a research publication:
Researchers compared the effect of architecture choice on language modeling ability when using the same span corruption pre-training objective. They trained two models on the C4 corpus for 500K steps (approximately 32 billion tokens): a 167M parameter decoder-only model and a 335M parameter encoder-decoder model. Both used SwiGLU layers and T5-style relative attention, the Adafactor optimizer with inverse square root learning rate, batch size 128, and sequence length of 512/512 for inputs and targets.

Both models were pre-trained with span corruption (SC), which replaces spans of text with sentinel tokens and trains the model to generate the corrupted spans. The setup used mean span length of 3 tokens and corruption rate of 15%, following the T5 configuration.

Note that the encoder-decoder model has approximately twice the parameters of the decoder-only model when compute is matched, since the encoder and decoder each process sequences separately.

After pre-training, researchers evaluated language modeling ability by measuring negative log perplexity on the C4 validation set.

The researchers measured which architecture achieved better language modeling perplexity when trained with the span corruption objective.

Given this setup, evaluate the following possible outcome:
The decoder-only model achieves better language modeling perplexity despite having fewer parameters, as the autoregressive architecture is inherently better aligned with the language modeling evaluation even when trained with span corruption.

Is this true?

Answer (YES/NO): YES